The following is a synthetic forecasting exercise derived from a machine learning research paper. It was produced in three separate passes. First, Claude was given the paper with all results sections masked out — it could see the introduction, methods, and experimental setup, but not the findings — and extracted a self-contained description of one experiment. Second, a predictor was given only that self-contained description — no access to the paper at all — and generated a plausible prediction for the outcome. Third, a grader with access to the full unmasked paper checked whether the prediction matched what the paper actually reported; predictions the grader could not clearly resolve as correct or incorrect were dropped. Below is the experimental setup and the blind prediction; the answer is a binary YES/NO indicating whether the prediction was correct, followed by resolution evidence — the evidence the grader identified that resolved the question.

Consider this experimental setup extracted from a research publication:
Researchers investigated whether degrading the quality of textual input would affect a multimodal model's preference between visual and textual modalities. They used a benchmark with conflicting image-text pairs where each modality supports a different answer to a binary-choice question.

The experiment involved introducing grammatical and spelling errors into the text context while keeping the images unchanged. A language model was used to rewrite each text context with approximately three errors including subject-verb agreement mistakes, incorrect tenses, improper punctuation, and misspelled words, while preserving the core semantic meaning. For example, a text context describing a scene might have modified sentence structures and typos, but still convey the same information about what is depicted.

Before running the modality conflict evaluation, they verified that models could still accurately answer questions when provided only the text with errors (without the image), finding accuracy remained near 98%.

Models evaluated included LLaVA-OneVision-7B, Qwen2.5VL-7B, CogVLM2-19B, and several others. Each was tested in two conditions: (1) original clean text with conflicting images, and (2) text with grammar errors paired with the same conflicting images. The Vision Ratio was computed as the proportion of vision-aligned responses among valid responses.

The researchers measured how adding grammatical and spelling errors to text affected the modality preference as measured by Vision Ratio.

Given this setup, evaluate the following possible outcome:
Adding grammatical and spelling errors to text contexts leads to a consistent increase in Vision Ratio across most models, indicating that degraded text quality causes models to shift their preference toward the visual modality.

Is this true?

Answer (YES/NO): YES